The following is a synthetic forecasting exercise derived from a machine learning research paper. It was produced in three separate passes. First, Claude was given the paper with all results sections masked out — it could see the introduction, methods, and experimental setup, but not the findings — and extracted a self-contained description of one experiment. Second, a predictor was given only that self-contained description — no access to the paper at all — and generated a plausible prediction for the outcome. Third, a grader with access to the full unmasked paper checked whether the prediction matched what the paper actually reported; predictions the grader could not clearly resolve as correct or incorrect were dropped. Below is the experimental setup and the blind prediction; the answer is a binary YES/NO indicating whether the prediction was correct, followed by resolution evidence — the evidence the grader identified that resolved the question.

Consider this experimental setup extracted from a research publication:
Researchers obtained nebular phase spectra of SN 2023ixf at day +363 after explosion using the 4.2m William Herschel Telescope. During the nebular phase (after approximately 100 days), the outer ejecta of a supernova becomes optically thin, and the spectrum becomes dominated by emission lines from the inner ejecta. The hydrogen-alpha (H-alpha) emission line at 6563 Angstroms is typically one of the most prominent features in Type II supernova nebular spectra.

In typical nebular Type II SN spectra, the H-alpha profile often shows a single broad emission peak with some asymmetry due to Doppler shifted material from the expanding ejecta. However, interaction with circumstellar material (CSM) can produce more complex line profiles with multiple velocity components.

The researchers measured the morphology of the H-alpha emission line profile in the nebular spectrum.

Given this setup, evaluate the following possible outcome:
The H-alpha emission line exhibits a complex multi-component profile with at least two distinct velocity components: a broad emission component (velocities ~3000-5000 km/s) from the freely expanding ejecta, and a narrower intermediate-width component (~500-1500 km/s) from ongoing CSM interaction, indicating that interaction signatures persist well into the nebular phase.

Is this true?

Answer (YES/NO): NO